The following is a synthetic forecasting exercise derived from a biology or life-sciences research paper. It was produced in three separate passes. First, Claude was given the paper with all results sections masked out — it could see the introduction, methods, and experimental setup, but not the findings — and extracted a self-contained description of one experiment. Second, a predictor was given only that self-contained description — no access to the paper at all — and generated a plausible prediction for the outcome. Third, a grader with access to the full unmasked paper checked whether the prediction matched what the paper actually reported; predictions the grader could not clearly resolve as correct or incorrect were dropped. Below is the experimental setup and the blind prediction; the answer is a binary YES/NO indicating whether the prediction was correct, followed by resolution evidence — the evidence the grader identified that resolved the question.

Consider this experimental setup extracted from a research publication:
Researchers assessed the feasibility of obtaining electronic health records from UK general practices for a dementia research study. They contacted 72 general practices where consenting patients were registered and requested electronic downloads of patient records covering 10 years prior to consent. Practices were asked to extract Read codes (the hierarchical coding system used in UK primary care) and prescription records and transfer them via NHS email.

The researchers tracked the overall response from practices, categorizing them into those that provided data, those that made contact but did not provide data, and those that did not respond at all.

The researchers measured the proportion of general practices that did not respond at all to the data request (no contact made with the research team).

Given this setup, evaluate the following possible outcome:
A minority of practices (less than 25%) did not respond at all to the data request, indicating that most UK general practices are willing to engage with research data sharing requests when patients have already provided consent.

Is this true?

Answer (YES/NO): NO